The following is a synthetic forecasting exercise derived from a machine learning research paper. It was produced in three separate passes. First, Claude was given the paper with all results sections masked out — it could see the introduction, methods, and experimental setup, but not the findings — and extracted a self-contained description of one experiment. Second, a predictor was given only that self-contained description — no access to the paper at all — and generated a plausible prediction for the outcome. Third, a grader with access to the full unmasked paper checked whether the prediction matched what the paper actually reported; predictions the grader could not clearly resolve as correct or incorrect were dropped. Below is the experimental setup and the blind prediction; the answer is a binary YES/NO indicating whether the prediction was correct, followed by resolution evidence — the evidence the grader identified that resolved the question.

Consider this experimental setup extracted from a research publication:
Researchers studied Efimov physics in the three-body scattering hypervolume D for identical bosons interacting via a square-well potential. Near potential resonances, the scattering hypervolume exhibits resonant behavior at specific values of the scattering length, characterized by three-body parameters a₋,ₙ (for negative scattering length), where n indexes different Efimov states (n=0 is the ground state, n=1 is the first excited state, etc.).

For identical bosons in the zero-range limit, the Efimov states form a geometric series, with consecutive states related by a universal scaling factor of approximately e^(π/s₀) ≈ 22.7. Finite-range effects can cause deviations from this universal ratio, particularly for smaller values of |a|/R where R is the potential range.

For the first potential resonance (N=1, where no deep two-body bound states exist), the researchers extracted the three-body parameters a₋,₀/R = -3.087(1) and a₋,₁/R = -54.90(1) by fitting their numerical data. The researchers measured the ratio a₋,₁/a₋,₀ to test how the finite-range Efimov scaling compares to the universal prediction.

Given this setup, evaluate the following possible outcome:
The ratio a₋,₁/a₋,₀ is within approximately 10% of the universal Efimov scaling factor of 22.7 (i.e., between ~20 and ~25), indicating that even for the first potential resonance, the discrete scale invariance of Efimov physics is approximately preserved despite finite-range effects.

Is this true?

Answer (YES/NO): NO